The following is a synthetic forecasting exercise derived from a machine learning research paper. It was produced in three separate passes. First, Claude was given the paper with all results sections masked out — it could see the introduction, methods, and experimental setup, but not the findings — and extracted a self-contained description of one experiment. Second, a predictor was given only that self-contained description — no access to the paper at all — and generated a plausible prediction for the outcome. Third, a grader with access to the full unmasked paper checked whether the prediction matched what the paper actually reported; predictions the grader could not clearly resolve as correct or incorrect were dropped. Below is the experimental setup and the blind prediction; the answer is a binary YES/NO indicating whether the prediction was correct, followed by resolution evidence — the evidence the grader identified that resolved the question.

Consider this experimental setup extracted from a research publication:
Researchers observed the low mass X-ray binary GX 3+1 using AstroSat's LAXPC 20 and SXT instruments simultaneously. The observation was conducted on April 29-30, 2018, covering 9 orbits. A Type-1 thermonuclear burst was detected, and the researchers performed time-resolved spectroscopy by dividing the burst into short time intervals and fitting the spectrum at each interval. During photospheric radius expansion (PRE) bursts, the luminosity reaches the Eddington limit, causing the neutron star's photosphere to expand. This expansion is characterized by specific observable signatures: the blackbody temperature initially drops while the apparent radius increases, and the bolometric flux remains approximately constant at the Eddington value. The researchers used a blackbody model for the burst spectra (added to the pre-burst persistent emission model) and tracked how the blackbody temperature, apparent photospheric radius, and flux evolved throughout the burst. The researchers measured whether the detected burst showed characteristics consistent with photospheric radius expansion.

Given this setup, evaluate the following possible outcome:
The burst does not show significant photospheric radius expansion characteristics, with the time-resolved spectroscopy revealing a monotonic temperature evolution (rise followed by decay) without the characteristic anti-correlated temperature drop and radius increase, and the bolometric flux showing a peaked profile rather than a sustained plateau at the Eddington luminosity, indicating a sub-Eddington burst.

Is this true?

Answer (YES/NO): NO